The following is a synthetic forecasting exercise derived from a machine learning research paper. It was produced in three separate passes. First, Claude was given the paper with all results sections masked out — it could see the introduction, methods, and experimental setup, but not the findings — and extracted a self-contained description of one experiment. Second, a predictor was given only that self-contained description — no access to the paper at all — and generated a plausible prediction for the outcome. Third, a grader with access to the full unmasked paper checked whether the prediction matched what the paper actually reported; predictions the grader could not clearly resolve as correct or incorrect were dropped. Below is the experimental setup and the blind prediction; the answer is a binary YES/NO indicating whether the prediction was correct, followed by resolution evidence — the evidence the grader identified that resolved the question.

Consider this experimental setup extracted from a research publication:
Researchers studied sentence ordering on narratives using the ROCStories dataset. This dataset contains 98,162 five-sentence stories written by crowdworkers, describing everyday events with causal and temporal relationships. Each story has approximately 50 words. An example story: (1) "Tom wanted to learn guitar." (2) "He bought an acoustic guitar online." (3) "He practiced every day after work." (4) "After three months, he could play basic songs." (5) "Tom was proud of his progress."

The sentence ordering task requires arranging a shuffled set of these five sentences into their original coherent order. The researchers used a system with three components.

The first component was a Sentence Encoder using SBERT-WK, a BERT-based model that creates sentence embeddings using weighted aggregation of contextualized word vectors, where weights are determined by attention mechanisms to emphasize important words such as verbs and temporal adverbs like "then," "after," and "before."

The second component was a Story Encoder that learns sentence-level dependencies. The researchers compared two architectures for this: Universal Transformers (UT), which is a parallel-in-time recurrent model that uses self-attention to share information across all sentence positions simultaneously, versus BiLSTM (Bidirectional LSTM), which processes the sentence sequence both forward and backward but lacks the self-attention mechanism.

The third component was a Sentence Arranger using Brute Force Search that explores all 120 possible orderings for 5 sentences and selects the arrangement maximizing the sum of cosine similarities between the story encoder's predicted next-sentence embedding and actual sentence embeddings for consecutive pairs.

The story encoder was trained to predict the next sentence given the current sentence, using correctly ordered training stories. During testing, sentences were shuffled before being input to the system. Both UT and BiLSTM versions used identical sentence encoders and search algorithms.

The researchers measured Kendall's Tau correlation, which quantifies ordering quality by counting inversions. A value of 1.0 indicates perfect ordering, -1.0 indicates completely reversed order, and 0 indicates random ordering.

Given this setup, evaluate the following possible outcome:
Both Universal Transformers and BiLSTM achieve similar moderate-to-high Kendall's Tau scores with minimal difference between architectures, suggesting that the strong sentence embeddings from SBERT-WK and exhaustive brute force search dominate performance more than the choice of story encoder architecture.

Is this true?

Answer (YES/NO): YES